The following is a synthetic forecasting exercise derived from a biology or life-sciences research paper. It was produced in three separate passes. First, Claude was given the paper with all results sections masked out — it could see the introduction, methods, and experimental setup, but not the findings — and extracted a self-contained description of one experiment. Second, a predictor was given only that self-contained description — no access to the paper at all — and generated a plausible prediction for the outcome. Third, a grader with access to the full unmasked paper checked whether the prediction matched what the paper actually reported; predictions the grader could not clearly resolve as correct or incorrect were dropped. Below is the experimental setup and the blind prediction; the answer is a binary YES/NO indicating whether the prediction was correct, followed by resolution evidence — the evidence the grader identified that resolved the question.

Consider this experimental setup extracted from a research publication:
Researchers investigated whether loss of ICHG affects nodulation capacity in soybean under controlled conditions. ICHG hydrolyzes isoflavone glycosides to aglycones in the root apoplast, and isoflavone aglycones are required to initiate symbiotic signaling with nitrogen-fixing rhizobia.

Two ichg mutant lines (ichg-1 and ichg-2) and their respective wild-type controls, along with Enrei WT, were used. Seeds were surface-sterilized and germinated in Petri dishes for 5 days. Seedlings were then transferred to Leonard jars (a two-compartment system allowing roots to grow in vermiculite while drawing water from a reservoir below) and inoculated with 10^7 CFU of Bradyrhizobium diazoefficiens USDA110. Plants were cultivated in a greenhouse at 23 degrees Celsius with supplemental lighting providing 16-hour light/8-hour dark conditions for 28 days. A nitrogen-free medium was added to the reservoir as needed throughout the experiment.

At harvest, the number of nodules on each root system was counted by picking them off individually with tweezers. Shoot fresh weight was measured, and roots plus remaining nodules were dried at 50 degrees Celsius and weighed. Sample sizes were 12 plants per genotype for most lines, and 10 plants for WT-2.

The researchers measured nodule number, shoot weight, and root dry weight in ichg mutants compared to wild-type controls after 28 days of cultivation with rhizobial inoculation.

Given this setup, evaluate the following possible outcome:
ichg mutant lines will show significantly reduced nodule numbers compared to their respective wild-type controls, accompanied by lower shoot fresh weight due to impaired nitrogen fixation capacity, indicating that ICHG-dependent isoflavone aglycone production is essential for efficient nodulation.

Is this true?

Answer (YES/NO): NO